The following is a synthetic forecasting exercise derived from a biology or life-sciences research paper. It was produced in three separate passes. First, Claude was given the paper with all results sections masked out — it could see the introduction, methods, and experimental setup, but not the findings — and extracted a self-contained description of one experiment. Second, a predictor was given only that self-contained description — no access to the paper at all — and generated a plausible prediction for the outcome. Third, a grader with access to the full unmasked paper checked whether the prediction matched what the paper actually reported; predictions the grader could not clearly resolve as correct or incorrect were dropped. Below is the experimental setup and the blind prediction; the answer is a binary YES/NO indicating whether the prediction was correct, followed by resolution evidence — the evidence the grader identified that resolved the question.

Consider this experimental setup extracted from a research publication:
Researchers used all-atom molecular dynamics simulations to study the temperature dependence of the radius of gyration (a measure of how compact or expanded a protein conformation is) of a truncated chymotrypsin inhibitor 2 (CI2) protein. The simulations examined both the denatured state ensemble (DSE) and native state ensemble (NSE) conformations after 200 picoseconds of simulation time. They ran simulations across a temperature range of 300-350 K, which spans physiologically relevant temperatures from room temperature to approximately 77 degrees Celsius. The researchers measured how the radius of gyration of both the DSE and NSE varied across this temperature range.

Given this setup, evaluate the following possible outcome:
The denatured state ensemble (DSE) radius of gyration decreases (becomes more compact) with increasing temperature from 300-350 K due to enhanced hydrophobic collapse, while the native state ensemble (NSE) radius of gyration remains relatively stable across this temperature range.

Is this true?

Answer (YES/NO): NO